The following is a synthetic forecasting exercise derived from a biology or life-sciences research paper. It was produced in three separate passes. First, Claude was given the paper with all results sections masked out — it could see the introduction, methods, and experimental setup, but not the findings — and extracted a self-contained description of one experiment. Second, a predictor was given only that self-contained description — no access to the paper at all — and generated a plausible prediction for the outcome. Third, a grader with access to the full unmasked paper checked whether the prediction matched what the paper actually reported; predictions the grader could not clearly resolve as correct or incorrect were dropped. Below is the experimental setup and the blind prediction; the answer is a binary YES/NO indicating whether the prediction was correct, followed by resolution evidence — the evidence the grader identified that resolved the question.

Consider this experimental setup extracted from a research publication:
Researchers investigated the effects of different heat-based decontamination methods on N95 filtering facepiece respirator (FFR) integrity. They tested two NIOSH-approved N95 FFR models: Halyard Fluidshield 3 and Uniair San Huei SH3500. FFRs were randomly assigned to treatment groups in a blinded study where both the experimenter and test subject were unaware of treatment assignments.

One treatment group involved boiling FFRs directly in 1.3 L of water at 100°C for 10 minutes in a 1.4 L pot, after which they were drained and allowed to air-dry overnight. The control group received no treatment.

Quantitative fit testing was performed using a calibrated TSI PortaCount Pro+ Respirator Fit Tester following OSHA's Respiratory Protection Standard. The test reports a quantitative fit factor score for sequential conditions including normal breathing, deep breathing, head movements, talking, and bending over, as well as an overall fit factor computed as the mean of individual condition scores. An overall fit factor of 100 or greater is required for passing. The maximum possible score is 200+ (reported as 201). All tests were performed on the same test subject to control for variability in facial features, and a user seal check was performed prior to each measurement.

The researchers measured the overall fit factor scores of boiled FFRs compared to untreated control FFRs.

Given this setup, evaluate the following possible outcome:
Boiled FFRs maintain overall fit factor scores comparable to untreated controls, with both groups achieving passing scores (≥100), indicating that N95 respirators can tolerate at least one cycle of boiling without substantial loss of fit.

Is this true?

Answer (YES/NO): NO